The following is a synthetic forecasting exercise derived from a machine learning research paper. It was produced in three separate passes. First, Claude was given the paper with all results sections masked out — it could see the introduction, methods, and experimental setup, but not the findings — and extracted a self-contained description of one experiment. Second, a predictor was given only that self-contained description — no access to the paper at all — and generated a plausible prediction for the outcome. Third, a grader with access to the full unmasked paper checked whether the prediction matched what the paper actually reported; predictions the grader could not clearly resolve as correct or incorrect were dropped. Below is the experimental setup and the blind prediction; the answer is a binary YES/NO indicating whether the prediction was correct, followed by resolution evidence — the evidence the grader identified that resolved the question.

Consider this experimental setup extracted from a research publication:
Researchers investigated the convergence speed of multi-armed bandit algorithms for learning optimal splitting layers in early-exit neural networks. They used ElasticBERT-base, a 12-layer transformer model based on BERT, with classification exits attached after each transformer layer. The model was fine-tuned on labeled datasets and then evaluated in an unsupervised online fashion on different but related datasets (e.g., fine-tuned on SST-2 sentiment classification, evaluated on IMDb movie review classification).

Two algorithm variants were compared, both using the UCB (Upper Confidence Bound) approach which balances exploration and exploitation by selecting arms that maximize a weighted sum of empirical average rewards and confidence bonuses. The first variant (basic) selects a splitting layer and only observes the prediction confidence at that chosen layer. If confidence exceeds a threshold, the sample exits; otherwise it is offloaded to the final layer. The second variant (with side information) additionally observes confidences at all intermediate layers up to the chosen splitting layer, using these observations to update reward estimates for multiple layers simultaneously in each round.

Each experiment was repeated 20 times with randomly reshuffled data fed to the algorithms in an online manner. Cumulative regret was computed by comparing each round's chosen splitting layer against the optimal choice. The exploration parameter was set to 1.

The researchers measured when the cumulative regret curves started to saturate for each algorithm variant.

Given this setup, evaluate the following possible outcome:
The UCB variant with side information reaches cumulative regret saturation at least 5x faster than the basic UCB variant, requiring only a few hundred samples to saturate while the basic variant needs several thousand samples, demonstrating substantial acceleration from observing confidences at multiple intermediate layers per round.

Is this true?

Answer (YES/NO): NO